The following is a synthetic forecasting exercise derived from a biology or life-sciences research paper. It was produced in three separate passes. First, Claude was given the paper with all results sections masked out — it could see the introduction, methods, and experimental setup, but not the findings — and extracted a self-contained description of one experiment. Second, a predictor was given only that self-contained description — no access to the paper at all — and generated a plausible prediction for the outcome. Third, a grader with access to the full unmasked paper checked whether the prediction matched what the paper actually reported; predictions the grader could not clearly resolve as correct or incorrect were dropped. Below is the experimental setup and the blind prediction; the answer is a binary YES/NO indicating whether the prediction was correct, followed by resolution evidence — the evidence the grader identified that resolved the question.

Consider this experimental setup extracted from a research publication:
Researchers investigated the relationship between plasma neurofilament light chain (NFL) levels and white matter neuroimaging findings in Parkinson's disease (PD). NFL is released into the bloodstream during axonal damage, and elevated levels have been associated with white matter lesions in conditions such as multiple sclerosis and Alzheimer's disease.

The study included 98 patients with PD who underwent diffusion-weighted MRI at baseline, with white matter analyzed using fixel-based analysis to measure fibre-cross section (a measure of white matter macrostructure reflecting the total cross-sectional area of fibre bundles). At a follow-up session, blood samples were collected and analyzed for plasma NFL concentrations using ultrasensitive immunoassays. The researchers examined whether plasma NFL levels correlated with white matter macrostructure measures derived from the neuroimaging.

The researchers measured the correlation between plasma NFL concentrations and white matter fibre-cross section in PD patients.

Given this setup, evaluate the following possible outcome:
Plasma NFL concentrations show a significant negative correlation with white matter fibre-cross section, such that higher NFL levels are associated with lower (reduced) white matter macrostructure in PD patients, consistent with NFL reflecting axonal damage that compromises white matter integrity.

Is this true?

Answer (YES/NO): YES